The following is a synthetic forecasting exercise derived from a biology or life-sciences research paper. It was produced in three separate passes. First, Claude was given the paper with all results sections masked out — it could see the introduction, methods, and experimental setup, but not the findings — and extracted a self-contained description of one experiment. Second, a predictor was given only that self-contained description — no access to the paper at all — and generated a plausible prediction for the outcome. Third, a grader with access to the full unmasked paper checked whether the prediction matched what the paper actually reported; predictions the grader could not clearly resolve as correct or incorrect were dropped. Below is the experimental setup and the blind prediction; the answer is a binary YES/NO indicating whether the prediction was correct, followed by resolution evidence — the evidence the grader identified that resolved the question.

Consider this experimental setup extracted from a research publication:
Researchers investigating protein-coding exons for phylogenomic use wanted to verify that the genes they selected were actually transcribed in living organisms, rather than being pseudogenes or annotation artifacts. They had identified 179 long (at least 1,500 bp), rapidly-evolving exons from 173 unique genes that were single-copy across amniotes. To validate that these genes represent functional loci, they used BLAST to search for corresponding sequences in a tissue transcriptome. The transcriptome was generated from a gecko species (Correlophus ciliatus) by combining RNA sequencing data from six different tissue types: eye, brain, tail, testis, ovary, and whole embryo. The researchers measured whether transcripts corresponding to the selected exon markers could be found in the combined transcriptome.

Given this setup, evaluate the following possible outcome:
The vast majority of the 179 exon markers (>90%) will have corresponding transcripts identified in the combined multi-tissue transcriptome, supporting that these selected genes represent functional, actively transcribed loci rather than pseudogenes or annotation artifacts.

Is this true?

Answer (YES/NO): YES